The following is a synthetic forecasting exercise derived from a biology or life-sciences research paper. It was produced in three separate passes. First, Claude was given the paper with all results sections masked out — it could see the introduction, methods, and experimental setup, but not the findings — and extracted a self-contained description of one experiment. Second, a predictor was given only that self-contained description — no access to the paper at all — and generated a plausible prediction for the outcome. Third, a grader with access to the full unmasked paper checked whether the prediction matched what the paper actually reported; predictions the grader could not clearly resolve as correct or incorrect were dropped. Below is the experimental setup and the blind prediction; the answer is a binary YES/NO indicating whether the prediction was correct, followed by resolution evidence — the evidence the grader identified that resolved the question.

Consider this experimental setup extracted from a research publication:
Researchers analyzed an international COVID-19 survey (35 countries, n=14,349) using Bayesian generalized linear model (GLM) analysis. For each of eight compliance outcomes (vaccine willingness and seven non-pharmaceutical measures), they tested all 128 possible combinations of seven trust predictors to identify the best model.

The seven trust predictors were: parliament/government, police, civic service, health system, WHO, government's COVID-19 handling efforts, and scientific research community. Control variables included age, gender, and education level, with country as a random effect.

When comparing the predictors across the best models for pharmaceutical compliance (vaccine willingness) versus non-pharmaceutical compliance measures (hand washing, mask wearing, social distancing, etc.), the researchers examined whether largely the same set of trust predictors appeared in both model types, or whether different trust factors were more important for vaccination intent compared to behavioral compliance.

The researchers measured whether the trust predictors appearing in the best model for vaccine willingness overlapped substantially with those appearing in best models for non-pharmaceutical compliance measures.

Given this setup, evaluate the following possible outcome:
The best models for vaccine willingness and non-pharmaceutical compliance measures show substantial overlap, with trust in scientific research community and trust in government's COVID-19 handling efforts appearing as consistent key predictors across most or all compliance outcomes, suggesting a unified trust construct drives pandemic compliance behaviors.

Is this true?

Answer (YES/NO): NO